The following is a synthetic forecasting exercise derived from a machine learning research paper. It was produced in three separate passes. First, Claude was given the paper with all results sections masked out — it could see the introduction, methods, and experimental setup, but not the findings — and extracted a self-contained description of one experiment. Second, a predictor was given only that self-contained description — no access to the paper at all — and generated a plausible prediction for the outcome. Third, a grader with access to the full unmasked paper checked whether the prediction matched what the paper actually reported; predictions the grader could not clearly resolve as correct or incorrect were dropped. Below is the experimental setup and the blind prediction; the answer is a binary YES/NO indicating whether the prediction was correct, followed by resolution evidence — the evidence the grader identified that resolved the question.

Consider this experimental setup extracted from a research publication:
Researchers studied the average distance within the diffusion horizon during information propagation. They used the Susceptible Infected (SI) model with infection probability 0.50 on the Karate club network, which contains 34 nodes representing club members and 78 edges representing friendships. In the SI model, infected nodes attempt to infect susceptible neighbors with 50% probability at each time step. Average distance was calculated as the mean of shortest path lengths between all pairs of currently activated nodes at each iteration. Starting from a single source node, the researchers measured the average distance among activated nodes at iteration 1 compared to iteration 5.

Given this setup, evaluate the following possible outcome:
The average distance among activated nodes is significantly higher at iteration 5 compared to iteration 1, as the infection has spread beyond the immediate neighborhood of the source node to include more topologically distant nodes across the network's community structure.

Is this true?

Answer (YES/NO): YES